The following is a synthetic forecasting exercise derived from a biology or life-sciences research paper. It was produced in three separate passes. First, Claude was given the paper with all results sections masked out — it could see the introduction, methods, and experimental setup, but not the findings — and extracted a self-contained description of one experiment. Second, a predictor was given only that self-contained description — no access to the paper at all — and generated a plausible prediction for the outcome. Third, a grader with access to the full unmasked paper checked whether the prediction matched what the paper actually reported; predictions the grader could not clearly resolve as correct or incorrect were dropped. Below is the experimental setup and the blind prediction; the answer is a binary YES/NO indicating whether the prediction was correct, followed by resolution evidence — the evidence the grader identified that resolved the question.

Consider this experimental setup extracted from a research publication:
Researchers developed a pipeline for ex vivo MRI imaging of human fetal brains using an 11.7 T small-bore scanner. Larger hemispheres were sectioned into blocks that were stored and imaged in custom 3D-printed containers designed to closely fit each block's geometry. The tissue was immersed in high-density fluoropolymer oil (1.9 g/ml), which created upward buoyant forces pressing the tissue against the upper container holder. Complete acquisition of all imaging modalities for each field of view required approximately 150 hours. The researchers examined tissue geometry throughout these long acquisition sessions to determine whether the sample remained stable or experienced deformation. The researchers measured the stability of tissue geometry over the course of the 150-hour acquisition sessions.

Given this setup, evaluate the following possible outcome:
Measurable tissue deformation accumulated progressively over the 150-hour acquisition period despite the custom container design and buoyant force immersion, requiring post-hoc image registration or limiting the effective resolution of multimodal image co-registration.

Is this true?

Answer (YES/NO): YES